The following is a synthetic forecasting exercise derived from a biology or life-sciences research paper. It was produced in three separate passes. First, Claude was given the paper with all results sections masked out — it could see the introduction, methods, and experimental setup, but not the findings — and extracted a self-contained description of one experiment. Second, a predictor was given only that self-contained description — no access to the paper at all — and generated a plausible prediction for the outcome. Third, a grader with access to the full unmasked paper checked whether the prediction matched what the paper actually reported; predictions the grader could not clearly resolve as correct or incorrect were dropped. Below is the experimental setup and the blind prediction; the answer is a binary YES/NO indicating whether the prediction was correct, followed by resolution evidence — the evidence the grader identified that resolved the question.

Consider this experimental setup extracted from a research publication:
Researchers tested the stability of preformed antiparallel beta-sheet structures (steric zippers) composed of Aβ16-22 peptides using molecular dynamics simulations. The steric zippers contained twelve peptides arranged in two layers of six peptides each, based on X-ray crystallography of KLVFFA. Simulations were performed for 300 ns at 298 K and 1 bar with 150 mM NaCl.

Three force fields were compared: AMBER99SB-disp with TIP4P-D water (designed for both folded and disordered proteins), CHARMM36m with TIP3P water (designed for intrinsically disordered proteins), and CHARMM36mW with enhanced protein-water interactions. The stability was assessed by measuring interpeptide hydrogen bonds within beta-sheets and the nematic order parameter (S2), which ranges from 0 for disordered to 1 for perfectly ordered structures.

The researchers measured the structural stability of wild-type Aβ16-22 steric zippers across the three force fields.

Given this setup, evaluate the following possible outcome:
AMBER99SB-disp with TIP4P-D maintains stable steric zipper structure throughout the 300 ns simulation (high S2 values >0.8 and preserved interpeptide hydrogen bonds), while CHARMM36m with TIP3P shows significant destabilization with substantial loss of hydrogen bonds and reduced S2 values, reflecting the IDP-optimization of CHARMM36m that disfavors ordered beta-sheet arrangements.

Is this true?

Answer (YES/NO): NO